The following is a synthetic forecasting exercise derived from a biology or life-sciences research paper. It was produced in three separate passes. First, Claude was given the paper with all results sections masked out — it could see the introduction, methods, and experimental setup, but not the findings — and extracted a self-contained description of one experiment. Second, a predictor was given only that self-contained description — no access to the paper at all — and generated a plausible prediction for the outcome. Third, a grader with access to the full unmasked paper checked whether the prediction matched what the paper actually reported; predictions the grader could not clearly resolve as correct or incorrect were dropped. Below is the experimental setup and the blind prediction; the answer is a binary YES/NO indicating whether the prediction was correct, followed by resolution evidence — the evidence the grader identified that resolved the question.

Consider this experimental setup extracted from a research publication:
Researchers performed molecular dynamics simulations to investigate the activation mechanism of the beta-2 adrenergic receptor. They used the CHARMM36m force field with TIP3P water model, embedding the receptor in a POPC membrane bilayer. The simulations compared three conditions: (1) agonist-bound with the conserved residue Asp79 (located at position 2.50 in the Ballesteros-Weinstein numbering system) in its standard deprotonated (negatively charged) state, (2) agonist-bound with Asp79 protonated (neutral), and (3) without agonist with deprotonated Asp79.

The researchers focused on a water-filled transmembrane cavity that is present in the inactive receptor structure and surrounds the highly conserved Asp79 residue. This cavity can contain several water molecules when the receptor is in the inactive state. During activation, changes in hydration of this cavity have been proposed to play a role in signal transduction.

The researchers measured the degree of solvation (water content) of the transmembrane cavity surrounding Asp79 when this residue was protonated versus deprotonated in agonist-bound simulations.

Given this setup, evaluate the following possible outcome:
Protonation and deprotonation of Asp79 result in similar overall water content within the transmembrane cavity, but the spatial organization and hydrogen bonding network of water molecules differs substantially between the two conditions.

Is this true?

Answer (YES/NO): NO